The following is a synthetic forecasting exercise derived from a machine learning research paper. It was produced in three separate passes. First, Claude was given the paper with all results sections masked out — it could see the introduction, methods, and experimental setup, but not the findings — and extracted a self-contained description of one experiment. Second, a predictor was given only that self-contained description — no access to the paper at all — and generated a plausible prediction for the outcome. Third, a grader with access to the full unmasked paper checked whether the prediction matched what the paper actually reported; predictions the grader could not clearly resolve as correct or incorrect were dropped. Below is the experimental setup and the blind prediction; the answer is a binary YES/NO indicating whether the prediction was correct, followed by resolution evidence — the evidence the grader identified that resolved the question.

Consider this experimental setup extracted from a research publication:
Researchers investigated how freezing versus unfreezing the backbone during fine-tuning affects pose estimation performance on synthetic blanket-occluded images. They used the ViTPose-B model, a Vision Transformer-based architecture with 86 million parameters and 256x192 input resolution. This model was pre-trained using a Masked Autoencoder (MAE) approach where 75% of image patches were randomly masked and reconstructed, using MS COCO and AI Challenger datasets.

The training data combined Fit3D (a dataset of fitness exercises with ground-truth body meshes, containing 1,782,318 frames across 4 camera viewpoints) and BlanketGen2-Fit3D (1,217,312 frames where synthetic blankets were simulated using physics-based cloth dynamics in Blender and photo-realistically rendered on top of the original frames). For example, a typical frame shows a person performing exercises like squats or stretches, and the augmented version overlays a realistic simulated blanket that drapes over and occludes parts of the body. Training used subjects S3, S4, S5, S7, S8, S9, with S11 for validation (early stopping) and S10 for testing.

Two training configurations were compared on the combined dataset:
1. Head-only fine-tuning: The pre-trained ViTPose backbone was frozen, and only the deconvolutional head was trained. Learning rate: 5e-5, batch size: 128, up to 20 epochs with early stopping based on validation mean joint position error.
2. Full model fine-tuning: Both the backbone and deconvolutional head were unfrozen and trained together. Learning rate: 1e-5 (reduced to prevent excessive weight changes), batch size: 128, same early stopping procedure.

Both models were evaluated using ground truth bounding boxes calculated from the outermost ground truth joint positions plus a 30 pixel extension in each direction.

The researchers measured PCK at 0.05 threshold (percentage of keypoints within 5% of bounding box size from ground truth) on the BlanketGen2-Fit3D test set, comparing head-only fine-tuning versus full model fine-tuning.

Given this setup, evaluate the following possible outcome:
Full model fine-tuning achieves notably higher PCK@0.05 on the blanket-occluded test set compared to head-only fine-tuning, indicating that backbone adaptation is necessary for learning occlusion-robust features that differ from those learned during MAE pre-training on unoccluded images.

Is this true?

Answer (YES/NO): NO